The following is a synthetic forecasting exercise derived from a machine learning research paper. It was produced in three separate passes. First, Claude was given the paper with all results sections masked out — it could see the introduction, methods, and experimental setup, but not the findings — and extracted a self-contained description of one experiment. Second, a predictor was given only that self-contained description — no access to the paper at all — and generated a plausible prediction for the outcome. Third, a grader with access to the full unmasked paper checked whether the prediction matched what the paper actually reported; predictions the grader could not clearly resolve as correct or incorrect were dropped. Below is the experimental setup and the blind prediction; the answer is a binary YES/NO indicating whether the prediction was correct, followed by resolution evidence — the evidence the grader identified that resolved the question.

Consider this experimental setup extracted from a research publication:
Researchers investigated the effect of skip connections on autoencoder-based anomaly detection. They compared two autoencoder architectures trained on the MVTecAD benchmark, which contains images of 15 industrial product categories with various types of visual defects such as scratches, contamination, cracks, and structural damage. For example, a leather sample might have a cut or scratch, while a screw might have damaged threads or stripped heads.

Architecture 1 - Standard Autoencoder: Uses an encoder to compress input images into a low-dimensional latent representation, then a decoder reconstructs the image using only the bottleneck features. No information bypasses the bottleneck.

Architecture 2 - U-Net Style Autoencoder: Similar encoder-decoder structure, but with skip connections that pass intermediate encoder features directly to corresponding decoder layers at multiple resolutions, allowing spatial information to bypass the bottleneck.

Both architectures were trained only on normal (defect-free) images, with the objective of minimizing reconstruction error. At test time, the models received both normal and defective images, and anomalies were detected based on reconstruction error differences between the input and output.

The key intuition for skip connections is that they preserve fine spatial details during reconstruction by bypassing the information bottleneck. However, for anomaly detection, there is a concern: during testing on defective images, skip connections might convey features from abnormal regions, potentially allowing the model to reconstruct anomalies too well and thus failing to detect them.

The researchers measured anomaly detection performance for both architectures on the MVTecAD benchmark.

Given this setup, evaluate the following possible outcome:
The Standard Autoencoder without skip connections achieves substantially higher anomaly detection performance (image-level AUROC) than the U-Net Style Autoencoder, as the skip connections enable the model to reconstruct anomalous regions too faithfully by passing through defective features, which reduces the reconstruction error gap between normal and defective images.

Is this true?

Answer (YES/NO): NO